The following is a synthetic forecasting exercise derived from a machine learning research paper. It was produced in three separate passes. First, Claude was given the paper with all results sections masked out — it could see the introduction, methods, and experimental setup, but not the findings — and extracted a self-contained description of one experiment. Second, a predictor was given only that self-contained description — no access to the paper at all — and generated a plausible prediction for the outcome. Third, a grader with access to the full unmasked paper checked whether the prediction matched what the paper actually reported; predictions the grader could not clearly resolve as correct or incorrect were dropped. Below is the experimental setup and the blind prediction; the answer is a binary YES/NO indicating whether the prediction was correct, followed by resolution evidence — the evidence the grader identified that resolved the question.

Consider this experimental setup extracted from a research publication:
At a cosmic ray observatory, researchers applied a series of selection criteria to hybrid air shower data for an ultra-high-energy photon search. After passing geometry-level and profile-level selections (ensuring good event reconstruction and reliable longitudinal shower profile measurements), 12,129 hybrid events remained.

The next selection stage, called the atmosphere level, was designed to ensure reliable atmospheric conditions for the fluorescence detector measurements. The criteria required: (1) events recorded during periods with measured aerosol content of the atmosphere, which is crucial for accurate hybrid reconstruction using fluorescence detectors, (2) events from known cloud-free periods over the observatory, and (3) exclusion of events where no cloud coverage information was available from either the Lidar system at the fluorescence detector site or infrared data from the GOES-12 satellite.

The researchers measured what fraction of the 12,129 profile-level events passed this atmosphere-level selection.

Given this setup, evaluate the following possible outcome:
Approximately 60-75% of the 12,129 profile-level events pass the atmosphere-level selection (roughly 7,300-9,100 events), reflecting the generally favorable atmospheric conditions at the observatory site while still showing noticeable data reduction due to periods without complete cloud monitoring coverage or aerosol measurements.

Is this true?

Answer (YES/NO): NO